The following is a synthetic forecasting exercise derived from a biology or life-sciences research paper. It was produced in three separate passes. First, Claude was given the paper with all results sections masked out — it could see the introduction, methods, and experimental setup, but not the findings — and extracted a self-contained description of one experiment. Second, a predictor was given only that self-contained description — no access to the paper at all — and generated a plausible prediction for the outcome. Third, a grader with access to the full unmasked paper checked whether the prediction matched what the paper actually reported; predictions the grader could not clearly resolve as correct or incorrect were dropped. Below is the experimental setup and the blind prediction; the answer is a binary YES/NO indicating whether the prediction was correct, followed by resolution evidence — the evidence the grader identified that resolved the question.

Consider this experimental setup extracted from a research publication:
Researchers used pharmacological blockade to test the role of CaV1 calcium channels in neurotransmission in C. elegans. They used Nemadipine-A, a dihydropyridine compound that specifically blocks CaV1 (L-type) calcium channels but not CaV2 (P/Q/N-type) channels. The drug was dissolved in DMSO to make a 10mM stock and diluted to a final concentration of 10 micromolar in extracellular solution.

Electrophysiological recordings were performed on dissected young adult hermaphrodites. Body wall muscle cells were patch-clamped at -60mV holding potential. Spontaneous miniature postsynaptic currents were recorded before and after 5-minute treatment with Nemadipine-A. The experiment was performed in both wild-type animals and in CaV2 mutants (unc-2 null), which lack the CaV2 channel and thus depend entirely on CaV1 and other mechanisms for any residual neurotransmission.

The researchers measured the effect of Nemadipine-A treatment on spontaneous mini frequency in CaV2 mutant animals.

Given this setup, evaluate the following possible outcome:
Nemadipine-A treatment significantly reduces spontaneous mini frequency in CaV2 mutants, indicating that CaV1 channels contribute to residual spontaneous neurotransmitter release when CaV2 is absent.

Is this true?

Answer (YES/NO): YES